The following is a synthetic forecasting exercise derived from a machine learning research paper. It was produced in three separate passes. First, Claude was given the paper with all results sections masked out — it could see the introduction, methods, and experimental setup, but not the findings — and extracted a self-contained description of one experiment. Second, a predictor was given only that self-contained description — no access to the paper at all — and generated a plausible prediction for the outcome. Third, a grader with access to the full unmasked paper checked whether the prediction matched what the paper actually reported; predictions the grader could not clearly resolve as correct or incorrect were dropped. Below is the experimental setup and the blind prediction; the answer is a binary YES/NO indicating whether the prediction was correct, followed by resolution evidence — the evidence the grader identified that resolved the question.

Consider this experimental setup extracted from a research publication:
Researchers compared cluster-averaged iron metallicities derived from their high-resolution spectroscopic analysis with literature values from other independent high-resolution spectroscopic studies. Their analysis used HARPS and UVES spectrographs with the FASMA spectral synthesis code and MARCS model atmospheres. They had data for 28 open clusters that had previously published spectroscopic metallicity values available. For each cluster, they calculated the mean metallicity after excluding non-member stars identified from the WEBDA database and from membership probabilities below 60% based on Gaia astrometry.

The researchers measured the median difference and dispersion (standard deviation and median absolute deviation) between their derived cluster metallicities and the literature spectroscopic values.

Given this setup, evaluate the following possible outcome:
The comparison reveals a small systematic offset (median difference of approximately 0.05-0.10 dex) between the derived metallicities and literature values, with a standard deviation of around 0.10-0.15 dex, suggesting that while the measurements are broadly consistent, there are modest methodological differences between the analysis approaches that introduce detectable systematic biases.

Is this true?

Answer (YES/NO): NO